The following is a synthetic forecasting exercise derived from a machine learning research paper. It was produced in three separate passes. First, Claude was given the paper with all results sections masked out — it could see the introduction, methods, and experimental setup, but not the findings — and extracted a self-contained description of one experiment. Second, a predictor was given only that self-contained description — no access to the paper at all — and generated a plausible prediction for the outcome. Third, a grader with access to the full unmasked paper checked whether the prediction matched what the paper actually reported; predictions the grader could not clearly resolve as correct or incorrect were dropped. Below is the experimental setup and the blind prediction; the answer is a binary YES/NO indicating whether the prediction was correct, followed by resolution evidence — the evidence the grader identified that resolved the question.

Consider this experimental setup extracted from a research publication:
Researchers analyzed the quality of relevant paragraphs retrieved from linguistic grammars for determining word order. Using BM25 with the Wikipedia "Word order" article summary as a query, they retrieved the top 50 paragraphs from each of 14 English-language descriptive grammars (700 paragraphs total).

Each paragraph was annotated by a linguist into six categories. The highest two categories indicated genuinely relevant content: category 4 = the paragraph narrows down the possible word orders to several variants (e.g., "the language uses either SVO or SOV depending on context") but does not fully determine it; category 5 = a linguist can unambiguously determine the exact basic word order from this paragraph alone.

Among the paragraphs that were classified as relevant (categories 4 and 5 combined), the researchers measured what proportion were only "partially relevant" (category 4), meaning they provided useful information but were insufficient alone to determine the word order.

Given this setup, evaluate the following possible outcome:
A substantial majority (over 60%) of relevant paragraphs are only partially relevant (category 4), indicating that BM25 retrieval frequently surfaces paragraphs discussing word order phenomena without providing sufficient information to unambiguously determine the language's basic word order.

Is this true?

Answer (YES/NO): NO